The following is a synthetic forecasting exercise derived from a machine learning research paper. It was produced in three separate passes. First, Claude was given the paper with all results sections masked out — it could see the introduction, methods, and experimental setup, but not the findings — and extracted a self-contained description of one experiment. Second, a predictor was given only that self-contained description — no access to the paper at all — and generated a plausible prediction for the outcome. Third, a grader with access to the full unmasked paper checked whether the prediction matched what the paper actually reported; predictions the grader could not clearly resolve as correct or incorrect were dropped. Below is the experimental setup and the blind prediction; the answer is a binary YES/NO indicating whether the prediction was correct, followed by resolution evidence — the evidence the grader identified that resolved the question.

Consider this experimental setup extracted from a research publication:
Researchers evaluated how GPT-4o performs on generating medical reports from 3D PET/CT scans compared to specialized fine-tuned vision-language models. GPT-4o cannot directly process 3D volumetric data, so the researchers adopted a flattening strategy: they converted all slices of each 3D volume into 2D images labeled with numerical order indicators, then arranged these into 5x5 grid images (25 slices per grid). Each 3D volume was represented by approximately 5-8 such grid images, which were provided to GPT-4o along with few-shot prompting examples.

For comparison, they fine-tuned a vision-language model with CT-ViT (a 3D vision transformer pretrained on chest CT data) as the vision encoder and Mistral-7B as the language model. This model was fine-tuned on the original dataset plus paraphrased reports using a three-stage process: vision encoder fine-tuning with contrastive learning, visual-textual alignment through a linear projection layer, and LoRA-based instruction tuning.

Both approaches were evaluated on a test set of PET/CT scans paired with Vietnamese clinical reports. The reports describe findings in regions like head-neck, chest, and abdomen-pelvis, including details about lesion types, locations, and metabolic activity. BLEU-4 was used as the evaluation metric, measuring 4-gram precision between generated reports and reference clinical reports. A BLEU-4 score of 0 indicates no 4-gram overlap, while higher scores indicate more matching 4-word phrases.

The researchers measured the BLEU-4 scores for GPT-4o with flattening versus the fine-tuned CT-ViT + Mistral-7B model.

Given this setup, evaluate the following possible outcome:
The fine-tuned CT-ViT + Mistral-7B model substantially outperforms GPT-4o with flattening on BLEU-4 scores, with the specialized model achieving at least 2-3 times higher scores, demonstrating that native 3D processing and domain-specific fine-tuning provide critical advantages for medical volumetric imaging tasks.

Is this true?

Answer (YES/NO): NO